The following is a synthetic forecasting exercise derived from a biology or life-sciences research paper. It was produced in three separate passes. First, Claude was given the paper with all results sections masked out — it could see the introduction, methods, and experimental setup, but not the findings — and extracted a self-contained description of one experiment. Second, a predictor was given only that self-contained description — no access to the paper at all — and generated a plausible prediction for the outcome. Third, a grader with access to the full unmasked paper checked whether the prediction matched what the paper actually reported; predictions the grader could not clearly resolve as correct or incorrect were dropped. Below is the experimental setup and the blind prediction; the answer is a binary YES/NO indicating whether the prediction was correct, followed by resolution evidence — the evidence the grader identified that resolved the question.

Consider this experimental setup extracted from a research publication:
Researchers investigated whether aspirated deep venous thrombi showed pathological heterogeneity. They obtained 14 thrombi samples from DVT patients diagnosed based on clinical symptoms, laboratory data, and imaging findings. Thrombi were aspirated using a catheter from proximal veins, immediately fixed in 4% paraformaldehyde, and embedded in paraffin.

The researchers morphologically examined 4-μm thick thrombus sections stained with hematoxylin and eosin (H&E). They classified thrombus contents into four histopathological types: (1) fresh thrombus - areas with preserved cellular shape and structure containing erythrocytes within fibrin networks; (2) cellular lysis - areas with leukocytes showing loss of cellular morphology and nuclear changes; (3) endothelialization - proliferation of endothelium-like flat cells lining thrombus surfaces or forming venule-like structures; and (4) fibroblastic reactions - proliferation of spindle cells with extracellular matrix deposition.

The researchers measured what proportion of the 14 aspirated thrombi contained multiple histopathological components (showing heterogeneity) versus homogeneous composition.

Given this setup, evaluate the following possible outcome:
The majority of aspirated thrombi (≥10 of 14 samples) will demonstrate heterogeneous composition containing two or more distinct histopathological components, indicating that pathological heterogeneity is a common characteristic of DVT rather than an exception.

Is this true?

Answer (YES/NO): YES